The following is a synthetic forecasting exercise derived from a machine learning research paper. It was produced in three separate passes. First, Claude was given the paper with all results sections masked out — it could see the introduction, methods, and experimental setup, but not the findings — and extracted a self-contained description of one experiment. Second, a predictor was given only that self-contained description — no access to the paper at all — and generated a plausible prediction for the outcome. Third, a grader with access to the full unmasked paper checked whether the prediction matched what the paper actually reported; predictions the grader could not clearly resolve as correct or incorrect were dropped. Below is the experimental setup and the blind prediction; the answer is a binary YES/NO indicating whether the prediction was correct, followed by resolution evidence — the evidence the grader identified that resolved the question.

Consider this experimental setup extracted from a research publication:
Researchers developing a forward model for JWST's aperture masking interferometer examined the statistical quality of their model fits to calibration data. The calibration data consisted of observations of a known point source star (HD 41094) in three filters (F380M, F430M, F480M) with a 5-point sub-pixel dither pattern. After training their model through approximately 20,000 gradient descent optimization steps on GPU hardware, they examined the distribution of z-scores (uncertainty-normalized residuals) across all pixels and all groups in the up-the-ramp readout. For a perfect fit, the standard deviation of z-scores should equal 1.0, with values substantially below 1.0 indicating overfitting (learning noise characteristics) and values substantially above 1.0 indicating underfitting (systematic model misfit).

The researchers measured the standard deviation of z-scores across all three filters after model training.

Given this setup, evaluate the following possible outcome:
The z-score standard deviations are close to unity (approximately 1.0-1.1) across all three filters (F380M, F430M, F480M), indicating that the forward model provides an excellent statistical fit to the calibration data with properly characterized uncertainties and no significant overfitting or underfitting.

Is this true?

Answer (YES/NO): NO